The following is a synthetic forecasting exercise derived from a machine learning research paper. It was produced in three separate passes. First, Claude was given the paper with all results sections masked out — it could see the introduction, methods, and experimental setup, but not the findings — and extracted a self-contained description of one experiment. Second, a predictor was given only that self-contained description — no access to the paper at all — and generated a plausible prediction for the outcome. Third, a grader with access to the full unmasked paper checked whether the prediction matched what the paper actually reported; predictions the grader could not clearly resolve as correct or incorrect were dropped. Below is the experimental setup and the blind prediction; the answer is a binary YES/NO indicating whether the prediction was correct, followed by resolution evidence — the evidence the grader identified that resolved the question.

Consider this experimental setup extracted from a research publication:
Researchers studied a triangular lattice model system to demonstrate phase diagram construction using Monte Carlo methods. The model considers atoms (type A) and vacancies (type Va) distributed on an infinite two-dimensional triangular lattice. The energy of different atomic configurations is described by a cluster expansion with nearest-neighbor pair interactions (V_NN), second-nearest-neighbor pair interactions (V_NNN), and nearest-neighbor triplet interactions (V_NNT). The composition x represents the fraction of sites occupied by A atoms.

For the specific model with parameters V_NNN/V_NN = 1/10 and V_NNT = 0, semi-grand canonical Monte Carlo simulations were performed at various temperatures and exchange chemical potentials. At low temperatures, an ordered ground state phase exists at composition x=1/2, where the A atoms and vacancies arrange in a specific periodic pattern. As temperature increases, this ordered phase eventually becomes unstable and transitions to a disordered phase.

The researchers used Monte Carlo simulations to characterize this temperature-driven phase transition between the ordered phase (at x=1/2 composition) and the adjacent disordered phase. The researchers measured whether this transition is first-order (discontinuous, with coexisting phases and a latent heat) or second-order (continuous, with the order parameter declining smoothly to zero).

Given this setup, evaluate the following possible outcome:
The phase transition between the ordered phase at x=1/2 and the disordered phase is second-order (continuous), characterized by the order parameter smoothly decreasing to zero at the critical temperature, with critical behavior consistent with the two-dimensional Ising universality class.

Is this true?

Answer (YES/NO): NO